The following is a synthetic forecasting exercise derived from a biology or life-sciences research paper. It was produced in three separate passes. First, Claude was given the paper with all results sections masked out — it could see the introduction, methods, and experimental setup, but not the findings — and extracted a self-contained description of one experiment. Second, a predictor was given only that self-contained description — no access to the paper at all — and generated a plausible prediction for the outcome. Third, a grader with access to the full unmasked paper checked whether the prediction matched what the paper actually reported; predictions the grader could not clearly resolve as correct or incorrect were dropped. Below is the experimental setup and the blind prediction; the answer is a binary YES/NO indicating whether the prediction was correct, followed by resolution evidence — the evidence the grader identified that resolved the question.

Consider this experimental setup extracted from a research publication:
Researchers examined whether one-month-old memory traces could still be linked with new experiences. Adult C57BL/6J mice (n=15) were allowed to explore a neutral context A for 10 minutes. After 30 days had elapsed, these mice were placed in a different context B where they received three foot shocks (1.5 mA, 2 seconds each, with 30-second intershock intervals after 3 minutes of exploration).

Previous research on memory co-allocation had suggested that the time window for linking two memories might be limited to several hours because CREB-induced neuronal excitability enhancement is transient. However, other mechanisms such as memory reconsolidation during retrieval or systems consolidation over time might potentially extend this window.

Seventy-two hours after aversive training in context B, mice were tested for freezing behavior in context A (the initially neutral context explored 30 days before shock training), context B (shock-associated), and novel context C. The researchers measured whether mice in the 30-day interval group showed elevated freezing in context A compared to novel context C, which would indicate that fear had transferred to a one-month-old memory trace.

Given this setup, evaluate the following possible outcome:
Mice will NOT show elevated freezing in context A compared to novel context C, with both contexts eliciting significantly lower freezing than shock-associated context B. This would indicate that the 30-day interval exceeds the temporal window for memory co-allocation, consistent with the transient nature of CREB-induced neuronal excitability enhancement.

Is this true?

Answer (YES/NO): NO